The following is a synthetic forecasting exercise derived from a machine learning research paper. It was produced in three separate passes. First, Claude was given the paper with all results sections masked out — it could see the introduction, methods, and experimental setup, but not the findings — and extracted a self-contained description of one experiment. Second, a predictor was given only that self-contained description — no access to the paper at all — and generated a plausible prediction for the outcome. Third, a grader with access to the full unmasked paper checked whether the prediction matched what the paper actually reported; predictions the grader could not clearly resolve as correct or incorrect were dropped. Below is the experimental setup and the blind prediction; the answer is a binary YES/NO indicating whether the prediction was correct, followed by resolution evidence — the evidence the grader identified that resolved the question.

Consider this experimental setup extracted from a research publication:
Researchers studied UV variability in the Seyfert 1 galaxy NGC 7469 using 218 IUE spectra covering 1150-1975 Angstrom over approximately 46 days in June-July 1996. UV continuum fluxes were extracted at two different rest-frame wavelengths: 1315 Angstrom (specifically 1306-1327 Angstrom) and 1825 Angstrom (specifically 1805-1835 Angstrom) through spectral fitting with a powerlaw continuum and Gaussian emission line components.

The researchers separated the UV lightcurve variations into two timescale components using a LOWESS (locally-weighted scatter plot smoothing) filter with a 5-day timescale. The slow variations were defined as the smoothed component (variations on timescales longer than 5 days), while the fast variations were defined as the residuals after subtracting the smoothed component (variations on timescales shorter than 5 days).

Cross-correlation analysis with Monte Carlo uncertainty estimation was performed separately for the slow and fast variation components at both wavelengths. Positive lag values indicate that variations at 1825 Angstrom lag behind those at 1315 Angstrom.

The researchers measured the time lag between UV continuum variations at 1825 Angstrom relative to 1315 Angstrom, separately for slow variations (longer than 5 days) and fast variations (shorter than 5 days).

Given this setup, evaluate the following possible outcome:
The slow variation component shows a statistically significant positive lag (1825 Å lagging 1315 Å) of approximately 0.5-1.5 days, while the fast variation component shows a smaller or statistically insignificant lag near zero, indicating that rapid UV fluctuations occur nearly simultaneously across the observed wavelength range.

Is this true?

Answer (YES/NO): NO